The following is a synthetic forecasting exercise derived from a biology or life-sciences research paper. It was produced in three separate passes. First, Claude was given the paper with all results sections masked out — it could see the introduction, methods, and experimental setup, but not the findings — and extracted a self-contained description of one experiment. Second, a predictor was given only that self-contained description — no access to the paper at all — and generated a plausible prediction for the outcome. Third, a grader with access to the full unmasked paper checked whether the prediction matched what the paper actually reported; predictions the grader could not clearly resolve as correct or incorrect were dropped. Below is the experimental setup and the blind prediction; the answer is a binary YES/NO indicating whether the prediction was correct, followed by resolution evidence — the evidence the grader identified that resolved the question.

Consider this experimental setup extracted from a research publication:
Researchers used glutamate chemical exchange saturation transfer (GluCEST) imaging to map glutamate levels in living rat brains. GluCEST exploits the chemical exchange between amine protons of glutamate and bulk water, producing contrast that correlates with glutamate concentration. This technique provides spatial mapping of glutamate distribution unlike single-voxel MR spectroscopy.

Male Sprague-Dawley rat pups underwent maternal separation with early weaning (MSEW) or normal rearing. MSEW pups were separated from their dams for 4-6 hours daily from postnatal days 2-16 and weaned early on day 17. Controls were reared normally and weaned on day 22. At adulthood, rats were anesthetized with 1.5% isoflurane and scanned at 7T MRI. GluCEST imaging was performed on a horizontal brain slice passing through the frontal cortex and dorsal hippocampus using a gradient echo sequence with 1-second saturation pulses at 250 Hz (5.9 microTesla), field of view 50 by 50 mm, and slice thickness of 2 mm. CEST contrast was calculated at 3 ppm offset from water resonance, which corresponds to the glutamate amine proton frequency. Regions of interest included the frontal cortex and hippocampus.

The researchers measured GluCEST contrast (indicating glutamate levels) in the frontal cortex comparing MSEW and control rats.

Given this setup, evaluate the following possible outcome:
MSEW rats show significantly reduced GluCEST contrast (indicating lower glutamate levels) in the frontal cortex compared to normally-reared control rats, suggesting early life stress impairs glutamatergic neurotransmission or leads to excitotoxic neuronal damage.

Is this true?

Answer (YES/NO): NO